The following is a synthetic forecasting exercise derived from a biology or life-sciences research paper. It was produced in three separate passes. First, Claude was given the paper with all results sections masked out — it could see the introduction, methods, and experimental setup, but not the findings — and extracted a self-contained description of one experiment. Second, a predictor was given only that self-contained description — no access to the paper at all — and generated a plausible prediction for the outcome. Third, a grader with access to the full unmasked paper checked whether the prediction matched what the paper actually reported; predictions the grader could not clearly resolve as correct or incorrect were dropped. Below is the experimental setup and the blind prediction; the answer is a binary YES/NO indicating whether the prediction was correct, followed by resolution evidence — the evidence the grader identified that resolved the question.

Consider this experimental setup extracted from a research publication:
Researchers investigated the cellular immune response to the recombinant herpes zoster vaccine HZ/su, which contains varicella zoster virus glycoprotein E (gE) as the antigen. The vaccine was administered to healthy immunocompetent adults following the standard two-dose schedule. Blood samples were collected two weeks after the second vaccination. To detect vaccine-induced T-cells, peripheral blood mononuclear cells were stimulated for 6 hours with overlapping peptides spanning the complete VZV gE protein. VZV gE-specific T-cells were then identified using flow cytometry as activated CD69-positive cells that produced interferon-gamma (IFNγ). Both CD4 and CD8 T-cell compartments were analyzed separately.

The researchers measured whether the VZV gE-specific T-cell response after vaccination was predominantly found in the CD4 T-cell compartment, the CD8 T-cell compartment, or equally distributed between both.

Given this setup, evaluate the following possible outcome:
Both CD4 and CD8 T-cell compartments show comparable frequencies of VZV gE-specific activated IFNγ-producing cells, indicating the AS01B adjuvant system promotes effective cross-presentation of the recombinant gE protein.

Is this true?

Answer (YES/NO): NO